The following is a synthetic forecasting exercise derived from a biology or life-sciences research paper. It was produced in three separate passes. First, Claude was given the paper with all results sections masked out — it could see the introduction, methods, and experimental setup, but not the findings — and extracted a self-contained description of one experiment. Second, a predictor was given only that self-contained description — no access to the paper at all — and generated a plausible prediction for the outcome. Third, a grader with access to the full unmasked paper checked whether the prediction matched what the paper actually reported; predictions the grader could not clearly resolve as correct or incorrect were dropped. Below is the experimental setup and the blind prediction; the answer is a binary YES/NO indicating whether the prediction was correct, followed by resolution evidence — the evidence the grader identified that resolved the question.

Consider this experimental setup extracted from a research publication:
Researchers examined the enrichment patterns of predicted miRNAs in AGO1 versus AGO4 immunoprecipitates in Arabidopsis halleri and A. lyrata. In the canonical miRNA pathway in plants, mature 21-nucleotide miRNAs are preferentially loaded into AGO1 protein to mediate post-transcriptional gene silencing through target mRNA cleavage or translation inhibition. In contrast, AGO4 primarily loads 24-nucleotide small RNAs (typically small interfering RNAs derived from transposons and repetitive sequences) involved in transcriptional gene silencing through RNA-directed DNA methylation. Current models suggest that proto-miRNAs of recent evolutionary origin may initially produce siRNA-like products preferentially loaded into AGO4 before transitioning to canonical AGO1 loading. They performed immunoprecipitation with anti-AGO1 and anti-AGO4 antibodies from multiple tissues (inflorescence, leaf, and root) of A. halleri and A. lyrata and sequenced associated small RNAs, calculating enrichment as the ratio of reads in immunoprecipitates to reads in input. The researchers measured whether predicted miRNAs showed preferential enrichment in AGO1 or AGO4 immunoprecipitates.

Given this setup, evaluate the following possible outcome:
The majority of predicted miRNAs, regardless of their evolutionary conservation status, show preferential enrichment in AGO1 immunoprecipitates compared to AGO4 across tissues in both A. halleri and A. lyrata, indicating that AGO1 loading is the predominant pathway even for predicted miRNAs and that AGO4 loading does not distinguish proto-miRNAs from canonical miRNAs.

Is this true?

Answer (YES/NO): NO